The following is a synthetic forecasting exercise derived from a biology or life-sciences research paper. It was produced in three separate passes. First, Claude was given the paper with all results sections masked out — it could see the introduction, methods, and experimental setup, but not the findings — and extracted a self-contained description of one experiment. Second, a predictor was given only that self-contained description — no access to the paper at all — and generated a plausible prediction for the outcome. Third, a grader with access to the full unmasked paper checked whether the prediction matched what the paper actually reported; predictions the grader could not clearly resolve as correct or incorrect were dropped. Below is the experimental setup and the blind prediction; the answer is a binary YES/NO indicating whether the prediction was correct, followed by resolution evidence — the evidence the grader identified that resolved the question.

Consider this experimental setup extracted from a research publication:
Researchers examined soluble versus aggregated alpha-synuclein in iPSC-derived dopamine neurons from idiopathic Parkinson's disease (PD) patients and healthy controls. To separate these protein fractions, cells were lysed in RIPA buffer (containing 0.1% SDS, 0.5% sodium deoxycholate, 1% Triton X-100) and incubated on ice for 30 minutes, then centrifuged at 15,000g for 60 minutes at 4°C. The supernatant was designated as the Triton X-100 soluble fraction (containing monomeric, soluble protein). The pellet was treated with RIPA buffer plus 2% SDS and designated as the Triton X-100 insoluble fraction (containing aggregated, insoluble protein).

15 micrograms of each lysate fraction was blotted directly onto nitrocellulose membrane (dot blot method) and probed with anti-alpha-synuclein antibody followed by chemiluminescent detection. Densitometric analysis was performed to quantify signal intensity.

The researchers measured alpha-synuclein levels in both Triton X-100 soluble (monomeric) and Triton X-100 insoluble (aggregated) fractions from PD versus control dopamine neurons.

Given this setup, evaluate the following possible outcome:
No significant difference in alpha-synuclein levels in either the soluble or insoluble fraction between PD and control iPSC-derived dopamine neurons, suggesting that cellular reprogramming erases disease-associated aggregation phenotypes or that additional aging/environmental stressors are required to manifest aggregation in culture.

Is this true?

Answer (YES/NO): NO